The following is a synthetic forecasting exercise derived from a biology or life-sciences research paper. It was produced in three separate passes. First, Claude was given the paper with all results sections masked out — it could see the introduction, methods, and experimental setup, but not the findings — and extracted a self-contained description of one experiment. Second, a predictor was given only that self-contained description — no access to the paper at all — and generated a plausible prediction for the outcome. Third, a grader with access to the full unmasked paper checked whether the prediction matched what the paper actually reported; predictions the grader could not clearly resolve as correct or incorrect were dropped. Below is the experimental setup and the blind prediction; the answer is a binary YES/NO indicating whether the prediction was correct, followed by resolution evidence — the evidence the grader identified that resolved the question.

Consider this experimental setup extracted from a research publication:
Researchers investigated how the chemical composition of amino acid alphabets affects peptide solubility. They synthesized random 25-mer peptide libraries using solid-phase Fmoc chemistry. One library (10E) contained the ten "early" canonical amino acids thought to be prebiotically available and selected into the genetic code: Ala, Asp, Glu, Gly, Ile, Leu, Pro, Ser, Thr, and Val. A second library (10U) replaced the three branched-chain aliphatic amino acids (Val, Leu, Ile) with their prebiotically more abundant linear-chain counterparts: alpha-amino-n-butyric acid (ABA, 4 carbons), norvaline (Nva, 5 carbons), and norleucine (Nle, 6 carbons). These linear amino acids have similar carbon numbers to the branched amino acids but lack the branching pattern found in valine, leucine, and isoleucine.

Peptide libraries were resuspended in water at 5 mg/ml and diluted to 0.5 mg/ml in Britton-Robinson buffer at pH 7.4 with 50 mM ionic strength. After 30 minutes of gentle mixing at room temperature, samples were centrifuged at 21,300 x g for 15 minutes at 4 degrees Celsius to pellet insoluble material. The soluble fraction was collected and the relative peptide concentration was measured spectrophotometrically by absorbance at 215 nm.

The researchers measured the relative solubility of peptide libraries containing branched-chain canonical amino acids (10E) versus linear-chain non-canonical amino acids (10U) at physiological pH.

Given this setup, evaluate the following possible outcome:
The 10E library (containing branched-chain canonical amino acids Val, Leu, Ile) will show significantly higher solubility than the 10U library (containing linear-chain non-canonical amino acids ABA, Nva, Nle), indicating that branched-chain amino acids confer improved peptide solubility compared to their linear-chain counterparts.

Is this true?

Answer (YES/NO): NO